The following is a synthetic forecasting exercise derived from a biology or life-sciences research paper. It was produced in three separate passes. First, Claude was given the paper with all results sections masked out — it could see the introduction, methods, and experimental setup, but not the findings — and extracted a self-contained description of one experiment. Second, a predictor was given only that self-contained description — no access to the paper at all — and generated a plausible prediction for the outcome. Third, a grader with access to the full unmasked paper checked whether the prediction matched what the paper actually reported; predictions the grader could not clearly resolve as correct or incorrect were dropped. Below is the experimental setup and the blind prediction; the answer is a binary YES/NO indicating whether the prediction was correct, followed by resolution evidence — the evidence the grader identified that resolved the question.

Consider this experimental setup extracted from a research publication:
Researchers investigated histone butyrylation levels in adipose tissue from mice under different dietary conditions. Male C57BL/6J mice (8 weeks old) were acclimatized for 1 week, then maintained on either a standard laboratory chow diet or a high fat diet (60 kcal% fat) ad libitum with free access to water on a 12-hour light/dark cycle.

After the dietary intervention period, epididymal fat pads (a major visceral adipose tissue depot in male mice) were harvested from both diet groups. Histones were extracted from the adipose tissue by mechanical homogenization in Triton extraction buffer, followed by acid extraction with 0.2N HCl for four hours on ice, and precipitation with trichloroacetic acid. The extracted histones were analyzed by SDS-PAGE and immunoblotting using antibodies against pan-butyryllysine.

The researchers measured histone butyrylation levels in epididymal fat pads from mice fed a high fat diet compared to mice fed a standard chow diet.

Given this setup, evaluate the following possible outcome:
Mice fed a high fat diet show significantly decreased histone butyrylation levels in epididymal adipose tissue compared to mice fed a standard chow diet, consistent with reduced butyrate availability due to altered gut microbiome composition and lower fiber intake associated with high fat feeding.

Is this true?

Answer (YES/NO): NO